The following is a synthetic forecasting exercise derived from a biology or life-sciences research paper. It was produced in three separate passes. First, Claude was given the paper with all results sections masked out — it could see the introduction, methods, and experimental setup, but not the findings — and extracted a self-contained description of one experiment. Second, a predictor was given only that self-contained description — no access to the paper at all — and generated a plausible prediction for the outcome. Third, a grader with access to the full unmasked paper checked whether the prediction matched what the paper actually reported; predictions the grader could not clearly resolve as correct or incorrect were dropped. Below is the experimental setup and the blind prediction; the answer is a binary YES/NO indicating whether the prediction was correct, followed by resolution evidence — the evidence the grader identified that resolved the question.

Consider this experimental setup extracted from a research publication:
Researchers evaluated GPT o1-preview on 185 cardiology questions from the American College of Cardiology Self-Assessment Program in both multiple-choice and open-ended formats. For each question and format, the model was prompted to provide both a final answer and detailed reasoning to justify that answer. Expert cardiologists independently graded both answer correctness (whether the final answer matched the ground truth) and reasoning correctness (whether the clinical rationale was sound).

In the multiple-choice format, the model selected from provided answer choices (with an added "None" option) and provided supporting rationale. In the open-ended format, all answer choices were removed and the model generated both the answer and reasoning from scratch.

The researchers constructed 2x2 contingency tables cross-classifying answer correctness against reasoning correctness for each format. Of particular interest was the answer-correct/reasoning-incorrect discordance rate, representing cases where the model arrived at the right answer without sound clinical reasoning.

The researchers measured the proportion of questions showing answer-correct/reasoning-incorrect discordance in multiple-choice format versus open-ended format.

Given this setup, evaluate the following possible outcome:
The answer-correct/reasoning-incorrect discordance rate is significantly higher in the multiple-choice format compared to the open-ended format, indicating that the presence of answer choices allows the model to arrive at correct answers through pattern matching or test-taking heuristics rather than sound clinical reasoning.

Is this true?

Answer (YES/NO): NO